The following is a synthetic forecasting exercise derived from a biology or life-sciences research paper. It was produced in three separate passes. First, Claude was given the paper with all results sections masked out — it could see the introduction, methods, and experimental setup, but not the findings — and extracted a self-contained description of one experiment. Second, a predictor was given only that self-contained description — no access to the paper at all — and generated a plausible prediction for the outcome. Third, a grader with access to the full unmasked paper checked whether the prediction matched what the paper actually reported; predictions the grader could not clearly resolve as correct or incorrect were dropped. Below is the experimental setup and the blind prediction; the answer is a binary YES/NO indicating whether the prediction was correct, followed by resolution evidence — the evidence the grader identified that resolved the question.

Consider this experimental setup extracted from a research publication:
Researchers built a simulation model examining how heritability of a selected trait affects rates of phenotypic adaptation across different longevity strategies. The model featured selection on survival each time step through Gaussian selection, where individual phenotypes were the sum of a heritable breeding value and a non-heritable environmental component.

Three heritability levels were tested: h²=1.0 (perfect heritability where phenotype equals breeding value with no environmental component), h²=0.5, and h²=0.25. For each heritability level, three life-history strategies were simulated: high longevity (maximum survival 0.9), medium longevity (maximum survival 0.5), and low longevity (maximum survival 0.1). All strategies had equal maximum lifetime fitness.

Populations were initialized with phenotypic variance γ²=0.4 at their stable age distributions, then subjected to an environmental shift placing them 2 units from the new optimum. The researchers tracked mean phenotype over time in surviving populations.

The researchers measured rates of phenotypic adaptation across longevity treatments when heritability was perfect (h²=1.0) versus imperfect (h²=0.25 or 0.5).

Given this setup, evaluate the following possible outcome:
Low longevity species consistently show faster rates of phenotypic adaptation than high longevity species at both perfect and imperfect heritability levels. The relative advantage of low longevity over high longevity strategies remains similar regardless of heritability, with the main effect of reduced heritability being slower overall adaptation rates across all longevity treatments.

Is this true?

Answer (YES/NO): NO